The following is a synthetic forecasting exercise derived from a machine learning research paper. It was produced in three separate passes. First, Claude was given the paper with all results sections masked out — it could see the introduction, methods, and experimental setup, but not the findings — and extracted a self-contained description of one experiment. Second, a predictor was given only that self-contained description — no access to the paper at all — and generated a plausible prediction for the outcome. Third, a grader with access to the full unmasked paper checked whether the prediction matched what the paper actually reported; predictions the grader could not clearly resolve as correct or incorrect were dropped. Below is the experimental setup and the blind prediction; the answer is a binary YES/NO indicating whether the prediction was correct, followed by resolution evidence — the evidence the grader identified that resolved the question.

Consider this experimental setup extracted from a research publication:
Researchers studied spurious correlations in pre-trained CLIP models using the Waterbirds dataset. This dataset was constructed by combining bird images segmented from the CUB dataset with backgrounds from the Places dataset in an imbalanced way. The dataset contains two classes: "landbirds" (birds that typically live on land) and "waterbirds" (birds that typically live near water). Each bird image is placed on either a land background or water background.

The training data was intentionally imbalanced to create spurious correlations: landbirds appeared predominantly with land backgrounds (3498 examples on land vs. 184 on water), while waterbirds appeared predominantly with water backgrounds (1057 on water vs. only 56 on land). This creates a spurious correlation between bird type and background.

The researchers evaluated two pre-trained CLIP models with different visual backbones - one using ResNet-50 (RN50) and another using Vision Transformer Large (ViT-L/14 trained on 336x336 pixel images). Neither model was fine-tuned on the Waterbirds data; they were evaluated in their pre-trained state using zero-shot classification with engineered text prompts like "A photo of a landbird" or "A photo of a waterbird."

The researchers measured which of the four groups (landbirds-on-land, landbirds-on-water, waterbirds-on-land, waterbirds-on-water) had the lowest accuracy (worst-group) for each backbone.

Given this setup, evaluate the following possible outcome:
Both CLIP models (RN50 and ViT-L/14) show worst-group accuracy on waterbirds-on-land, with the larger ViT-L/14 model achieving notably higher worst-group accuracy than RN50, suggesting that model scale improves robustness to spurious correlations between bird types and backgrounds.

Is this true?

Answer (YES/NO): NO